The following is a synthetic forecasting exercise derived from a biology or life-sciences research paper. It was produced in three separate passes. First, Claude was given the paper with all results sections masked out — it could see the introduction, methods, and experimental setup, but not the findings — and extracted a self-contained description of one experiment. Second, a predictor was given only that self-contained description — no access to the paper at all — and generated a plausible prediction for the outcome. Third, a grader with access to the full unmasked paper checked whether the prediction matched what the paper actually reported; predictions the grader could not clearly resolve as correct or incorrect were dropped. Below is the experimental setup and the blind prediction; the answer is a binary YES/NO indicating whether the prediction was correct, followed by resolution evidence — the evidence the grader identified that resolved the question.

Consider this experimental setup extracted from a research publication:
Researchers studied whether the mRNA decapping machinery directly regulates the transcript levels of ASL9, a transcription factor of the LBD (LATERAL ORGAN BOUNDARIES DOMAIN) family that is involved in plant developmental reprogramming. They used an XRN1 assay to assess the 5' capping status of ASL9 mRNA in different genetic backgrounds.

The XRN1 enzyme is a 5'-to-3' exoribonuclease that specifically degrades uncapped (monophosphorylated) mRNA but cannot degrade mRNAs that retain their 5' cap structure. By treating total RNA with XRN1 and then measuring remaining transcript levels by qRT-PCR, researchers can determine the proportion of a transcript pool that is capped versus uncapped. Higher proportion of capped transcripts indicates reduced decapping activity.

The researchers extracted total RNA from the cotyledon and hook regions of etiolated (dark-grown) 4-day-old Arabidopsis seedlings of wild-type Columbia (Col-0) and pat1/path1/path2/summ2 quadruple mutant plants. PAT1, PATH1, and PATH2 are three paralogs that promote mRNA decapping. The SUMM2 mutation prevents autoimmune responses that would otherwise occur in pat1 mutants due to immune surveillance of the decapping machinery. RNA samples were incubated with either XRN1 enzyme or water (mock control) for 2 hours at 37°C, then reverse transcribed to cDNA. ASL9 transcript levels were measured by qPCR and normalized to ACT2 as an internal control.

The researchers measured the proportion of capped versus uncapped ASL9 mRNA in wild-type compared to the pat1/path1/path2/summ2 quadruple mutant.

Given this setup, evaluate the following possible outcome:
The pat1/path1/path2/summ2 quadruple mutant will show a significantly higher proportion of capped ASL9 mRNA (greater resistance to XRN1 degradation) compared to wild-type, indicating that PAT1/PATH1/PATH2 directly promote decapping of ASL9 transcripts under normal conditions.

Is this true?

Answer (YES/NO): YES